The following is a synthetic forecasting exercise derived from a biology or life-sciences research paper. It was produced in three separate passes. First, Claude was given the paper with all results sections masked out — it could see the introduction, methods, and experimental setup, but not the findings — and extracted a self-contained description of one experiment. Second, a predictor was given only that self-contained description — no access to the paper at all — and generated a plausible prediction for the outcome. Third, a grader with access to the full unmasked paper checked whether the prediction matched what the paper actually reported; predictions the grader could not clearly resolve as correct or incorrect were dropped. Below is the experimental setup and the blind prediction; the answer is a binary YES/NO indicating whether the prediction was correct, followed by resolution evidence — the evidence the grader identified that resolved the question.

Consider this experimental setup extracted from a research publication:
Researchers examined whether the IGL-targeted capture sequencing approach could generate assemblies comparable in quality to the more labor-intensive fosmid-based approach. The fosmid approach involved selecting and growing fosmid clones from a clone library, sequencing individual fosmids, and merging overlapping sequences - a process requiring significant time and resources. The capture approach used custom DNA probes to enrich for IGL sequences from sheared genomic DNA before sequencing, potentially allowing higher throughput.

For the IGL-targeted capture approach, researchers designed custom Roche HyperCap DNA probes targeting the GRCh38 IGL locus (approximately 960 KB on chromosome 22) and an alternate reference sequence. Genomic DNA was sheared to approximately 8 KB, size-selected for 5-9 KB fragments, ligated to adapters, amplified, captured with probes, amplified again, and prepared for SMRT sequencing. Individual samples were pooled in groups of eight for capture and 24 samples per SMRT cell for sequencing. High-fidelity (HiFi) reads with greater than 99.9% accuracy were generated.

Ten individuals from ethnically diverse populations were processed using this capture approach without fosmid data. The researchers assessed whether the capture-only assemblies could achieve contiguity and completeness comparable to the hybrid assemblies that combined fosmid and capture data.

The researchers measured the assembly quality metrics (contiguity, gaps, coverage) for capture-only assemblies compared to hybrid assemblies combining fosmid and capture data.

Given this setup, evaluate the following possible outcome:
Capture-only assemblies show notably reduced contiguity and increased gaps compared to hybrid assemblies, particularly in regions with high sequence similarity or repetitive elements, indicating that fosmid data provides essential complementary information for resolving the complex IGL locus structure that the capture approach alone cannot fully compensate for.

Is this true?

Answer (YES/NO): NO